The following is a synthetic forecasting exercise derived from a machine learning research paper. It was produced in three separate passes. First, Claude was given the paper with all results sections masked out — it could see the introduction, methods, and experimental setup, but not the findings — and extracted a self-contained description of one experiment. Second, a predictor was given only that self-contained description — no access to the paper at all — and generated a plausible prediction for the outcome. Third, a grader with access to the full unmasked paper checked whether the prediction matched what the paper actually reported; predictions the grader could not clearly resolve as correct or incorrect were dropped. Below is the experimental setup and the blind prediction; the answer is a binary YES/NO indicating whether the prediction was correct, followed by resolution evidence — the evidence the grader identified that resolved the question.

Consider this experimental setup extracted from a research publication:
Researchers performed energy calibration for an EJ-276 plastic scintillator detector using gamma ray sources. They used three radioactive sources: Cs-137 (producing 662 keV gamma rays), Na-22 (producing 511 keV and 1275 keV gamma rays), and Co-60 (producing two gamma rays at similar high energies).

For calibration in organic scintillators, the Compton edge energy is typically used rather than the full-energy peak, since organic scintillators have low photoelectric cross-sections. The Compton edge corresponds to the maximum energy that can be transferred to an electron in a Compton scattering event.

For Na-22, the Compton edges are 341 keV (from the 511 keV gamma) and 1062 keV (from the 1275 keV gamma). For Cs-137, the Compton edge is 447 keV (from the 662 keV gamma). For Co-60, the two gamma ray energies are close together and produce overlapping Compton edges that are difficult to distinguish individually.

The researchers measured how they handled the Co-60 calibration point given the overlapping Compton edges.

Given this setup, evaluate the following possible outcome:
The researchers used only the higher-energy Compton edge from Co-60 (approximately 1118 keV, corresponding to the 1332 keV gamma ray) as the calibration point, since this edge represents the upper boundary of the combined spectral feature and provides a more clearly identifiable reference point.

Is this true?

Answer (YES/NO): NO